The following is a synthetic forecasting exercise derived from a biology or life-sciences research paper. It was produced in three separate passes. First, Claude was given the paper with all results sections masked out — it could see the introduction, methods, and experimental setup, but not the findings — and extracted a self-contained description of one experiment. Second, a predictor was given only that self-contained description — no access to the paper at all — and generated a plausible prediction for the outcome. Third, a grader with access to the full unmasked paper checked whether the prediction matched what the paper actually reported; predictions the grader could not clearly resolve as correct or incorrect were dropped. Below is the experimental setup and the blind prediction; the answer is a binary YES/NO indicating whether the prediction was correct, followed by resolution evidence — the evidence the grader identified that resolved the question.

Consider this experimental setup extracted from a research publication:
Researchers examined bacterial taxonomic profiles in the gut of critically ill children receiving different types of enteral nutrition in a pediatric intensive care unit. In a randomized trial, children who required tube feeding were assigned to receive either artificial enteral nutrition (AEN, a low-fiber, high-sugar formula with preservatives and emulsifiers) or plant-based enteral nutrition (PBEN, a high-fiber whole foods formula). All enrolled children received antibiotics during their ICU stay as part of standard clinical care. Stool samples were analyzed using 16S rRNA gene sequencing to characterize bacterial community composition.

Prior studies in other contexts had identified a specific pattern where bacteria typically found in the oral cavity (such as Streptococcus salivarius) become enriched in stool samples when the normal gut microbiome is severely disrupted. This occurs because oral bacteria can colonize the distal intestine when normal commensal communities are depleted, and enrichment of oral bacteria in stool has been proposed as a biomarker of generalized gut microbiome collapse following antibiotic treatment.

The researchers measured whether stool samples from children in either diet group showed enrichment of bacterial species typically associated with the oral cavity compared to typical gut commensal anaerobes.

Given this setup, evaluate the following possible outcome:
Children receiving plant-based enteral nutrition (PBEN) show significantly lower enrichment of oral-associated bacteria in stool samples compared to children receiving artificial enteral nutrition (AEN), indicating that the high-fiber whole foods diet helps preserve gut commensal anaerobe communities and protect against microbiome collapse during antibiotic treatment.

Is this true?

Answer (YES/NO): YES